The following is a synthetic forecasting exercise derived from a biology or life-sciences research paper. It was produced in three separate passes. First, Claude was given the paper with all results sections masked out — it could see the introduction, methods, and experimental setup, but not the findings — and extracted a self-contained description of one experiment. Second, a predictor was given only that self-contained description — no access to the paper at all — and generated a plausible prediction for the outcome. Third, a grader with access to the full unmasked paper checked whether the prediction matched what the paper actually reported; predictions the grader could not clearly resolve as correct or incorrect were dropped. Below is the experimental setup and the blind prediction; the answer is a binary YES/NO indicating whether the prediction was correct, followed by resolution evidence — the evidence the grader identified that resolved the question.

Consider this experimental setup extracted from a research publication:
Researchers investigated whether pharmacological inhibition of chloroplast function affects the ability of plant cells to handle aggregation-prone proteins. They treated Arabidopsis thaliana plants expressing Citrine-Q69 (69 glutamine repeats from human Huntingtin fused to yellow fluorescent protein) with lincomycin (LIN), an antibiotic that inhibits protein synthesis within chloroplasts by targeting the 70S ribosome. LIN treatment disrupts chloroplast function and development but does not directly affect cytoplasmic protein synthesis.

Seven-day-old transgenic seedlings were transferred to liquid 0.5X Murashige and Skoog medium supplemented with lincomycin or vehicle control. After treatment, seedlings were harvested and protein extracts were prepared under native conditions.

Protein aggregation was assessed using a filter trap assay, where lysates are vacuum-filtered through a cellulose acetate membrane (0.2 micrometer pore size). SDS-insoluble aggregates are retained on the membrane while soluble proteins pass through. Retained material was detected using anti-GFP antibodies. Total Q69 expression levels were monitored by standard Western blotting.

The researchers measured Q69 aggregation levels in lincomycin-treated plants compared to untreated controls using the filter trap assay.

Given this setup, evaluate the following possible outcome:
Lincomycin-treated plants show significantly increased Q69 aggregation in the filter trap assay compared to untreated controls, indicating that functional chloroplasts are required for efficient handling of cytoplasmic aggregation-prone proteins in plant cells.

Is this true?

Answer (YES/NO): YES